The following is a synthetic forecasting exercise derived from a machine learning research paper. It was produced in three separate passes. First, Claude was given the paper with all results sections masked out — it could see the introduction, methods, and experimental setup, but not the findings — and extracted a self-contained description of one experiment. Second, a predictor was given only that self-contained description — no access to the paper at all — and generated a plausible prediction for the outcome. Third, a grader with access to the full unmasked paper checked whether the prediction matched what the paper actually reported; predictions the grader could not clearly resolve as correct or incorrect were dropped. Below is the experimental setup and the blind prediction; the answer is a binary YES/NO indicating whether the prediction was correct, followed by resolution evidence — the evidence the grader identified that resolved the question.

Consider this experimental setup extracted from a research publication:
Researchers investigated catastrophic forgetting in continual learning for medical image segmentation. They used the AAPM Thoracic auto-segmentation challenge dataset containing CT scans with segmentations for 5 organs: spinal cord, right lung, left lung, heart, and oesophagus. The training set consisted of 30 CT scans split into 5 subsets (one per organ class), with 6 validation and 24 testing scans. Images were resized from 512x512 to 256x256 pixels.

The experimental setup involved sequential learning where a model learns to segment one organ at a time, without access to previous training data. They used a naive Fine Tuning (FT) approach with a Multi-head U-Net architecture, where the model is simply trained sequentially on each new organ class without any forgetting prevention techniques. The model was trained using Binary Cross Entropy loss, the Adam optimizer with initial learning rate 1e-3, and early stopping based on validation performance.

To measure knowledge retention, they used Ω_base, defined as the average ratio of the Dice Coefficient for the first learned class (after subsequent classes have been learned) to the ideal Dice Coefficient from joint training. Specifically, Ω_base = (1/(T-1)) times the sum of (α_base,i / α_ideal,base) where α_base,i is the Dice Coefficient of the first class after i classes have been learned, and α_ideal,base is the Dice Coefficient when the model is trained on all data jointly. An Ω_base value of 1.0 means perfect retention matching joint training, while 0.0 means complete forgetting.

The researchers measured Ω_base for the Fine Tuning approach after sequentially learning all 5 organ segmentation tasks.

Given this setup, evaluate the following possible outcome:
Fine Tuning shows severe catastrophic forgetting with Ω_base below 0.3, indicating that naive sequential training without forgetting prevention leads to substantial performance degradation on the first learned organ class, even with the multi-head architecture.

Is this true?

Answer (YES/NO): YES